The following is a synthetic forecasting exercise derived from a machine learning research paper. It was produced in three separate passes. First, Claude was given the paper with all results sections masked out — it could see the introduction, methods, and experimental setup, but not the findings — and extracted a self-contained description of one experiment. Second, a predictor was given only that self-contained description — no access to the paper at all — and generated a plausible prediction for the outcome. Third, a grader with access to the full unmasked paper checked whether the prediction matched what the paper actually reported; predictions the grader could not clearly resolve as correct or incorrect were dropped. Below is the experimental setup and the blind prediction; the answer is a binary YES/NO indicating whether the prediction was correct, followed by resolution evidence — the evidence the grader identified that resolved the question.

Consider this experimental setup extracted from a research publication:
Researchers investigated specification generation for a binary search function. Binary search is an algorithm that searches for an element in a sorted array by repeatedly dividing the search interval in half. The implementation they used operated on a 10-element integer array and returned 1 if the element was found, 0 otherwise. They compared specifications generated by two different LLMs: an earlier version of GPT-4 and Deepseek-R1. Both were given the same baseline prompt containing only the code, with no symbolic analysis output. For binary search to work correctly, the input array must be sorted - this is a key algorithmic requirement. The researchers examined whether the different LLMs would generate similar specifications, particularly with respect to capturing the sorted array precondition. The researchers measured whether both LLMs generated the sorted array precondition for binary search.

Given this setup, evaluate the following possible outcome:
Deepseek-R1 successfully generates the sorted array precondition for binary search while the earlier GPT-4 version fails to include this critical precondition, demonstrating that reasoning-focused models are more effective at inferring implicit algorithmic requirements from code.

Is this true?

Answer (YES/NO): NO